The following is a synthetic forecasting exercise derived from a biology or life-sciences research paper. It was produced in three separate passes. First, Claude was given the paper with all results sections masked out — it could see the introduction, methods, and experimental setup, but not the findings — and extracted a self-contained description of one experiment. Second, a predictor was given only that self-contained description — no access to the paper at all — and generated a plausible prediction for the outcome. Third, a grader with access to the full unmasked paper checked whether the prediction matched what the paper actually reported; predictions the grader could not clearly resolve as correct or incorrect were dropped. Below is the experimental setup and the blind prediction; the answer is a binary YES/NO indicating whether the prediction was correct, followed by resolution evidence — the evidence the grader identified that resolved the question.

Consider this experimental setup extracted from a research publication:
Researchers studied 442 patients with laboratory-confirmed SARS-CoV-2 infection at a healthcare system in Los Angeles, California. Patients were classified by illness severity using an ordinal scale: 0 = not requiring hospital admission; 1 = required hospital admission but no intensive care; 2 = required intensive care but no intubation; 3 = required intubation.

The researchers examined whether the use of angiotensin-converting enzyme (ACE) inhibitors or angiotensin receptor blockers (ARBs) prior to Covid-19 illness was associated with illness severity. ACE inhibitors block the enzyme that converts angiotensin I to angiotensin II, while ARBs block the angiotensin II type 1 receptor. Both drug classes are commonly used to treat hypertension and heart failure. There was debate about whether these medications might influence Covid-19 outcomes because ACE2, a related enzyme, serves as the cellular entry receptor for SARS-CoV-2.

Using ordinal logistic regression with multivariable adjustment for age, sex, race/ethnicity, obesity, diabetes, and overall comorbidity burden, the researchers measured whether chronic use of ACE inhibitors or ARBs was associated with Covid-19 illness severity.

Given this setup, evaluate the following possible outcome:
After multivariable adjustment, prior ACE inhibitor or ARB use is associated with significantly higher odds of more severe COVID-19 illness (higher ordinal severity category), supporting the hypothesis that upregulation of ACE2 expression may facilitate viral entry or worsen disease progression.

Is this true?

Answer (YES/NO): NO